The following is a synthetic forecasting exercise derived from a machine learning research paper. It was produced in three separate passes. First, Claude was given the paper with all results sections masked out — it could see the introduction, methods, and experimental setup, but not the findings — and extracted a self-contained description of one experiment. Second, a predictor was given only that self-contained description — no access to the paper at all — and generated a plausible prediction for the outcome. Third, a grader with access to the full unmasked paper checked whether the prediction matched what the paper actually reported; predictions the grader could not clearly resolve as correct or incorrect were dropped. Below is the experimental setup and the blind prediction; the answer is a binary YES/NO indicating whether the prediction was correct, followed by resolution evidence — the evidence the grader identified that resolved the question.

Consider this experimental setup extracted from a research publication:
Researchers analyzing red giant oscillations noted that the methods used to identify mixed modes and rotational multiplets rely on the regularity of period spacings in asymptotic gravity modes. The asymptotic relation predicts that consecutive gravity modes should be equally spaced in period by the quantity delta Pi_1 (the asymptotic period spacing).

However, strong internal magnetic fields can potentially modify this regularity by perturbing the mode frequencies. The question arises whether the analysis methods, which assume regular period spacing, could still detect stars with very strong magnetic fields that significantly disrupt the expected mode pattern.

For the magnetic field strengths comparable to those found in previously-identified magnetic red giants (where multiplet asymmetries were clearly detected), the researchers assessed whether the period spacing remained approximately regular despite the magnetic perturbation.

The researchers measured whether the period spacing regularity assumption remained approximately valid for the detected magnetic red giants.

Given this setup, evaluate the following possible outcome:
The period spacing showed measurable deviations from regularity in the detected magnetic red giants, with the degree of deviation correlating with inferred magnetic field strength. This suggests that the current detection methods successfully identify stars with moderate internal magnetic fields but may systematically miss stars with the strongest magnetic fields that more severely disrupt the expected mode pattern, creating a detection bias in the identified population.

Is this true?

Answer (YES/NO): NO